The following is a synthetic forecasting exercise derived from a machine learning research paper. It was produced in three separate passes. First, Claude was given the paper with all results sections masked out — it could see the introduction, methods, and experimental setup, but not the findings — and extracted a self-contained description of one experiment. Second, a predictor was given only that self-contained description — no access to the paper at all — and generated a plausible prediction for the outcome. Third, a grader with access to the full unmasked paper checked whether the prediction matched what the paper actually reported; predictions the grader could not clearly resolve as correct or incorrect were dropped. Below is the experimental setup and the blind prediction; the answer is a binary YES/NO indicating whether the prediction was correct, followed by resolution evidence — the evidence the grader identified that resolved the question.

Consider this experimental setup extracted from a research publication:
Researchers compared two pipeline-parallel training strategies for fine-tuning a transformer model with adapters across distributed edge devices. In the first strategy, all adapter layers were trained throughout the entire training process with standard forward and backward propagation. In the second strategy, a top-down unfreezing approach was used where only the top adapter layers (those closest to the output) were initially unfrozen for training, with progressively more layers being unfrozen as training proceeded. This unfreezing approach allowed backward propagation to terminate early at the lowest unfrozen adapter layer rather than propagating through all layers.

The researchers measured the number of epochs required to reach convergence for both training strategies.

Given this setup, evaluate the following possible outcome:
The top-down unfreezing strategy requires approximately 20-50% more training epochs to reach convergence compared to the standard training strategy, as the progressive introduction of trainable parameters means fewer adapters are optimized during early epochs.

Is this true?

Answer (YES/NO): NO